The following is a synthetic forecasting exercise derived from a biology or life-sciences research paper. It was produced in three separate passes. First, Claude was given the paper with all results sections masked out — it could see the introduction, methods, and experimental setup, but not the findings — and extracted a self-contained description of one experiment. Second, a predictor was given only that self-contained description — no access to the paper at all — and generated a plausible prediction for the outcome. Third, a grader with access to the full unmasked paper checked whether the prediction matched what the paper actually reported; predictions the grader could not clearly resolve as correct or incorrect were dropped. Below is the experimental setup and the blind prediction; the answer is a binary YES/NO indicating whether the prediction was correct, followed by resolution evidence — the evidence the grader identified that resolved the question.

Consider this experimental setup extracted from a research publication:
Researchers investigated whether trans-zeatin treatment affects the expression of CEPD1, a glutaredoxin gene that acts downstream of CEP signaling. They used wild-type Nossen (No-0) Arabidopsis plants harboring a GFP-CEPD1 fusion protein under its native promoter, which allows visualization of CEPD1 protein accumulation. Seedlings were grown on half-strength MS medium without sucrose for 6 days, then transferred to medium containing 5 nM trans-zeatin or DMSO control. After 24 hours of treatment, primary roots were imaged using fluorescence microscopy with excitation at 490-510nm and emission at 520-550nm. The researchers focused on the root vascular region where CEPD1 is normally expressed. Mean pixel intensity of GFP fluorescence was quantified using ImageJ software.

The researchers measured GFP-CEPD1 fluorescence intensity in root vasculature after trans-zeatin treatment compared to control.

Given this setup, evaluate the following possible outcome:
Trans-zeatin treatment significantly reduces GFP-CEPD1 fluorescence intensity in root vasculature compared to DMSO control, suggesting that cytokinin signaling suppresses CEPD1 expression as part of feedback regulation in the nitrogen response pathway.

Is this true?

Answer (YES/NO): NO